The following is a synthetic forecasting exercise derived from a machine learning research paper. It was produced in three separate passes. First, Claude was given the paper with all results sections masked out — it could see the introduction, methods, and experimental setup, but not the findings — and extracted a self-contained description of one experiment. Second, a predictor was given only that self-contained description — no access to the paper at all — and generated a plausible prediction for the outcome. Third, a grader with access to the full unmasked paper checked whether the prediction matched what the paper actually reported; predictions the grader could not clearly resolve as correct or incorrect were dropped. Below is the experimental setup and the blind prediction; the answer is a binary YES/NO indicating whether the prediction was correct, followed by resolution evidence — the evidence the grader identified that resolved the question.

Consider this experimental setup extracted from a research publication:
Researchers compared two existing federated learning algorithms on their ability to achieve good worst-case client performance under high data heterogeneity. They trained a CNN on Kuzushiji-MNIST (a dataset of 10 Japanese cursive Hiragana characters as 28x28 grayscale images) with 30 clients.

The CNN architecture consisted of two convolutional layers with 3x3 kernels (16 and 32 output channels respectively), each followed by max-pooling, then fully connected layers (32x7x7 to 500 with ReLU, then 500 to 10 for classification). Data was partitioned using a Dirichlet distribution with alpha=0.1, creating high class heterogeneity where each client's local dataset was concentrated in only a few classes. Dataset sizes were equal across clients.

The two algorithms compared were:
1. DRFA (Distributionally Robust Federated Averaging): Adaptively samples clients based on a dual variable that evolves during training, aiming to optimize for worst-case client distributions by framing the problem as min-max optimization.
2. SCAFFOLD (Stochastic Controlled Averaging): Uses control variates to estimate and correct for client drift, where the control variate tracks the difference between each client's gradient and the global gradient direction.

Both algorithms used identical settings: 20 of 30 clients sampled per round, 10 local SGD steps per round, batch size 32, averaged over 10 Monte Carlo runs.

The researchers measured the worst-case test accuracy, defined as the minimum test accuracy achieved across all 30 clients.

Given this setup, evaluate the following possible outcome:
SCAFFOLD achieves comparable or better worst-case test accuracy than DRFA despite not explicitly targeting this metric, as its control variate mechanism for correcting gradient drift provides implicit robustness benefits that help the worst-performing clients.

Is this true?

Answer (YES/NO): YES